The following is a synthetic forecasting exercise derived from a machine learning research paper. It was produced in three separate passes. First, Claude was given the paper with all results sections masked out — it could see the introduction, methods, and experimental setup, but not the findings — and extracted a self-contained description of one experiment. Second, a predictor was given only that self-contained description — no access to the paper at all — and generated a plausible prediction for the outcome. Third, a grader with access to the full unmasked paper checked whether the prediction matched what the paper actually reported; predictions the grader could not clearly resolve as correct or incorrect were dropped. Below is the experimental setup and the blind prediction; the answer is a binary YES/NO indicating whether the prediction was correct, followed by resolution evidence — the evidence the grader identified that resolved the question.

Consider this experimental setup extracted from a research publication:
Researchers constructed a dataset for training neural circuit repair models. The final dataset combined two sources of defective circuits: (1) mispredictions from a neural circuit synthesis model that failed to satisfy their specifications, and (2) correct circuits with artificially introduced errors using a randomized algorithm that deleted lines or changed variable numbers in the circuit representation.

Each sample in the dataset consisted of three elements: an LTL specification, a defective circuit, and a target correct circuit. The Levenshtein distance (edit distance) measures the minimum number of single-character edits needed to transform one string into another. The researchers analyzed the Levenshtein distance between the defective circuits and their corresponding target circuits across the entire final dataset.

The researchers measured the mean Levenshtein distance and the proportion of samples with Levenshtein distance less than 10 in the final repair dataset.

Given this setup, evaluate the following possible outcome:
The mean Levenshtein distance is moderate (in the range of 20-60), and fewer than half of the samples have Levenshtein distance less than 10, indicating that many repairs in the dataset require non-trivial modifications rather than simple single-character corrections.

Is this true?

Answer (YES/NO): NO